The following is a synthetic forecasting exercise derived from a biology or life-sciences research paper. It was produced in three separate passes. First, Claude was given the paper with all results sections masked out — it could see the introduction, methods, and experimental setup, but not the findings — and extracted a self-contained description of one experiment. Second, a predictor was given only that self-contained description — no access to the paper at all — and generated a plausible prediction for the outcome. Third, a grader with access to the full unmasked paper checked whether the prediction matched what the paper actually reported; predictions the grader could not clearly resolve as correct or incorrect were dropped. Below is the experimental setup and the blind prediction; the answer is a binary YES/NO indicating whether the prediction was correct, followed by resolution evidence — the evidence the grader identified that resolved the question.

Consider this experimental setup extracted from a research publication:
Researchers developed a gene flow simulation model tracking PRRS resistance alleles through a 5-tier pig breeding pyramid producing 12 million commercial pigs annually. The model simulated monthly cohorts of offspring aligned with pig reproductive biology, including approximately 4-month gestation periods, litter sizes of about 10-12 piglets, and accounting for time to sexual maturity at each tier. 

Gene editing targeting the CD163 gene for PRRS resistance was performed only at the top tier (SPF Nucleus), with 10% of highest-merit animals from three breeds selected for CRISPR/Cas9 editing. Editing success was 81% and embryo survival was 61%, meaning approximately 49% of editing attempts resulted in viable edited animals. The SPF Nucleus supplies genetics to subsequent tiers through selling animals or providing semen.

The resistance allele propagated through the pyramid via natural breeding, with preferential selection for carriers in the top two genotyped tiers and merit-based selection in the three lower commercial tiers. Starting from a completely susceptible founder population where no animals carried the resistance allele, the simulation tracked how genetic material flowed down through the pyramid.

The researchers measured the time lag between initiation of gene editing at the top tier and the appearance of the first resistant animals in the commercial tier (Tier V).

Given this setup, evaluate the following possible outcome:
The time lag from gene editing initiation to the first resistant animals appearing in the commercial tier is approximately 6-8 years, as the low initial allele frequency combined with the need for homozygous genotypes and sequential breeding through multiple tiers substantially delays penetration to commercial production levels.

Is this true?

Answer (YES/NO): NO